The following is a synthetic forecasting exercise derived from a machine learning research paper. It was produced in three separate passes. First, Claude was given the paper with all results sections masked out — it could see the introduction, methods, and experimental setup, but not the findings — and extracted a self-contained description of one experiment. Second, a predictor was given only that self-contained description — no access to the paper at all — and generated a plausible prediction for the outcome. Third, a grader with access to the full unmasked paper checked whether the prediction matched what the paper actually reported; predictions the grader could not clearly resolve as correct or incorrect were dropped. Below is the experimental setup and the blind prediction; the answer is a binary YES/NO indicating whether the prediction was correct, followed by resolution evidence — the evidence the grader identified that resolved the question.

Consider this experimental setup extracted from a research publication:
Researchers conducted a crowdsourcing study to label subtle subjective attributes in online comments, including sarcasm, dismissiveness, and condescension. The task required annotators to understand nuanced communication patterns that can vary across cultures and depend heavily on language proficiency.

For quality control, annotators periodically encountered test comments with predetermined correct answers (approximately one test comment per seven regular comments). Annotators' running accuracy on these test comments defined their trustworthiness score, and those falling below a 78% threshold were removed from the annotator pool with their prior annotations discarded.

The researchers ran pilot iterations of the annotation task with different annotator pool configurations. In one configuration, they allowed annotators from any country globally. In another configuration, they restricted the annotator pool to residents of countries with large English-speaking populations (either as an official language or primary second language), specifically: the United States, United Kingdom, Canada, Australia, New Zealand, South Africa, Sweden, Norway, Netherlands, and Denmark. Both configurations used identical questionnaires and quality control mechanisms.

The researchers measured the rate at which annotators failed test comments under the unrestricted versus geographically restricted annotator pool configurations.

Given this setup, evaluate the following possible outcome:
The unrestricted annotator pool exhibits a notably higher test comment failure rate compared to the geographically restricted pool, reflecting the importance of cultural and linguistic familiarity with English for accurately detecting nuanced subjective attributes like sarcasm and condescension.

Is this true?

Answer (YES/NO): YES